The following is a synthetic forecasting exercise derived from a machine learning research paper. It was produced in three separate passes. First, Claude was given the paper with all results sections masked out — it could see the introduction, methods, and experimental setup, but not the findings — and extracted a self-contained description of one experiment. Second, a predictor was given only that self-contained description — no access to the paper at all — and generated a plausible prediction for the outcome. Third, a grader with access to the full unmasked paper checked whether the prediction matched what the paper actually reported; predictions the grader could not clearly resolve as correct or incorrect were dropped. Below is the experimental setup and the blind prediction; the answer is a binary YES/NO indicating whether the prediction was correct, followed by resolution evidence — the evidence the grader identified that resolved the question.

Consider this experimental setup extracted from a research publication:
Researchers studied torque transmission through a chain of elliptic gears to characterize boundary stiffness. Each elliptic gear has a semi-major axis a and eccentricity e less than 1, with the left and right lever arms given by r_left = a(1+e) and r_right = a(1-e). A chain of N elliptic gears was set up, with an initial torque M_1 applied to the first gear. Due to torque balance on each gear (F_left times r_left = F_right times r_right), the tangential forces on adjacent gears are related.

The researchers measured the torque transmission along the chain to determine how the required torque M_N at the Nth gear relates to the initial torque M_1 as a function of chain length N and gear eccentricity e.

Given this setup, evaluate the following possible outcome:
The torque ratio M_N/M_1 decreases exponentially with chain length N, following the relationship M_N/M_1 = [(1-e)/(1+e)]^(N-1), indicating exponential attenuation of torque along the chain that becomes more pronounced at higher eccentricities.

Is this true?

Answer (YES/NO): NO